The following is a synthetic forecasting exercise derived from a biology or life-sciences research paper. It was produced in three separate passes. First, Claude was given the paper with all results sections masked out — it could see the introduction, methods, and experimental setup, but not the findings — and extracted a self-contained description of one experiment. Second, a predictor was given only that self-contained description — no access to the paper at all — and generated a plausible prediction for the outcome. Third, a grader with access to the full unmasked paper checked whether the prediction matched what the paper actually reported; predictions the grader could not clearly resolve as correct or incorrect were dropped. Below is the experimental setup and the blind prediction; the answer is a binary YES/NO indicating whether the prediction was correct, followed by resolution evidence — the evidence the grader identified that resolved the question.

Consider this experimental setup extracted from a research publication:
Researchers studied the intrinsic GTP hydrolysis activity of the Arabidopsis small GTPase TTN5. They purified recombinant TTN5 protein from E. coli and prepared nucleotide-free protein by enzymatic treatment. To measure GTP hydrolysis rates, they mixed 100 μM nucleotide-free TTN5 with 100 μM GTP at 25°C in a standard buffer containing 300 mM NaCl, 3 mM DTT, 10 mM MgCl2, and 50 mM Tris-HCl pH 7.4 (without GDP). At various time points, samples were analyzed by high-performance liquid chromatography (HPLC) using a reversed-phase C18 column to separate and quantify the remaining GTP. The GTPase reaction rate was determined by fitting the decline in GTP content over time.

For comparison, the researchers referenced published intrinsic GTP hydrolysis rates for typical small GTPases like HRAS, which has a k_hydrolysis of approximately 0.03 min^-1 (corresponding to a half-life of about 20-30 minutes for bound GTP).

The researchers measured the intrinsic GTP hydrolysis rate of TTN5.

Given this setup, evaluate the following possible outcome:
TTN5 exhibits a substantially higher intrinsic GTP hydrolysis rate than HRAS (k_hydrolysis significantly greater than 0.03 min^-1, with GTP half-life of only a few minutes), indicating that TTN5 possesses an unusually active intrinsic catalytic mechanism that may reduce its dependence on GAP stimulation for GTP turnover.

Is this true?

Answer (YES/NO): NO